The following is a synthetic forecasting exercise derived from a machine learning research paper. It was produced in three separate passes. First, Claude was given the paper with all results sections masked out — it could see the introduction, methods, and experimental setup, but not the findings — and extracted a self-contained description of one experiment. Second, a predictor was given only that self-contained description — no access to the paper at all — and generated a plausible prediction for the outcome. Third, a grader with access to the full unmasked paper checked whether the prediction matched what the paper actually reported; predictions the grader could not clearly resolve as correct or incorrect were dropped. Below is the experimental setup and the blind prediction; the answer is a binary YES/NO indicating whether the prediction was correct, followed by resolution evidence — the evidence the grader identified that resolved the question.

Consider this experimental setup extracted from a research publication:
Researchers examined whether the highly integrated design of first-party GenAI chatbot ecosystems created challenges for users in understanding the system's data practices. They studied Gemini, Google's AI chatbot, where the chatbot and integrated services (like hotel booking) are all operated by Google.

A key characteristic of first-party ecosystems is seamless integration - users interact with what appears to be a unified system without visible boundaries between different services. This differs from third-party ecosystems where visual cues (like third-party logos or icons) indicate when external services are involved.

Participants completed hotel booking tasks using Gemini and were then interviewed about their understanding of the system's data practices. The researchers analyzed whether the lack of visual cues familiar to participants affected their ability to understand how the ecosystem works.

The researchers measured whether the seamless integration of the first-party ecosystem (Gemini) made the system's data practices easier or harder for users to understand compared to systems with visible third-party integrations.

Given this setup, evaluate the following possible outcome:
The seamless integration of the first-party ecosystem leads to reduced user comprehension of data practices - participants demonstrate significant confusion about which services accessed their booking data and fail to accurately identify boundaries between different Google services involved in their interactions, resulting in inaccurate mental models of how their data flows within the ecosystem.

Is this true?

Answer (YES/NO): YES